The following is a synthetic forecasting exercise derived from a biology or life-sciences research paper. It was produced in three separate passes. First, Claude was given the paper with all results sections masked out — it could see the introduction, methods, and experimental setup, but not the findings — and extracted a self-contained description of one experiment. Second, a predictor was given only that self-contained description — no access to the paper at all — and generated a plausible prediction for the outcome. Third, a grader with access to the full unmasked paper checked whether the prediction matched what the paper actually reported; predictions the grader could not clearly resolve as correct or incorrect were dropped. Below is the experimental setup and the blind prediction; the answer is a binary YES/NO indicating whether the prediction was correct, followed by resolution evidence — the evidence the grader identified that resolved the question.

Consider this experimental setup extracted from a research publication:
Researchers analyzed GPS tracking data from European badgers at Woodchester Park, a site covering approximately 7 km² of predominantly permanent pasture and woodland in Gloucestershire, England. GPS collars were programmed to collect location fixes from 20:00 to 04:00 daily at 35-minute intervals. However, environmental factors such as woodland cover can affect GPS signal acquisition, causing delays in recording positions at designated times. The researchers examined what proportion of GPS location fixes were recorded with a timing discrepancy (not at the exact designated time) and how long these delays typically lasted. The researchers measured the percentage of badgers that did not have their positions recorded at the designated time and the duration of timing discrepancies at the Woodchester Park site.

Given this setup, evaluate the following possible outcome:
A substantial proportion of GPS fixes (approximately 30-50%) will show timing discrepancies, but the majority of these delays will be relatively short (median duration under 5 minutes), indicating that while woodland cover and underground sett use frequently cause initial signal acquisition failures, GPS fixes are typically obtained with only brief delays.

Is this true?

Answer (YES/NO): NO